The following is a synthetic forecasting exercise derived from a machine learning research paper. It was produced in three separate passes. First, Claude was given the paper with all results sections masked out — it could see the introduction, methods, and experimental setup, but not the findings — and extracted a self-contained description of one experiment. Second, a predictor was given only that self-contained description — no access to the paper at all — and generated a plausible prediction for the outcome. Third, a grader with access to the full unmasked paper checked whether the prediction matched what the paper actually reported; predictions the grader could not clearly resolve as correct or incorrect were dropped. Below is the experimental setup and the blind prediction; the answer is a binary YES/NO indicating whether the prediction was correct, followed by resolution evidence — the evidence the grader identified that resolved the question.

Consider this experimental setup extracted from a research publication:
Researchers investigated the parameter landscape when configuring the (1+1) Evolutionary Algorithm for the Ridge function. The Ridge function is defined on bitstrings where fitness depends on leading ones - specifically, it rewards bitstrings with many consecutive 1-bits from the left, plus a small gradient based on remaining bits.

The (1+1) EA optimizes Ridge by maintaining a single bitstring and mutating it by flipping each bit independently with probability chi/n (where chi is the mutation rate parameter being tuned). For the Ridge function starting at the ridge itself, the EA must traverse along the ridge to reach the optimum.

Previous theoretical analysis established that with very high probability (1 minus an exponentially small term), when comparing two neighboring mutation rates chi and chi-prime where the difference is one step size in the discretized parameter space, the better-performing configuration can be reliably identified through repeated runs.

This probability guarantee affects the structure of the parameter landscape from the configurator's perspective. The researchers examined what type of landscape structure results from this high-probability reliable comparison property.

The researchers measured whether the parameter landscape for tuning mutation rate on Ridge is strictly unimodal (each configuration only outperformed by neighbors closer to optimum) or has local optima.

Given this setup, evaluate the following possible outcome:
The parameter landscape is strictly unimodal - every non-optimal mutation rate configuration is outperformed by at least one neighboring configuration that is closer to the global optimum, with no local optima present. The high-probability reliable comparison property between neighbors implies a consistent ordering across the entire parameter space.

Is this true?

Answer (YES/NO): YES